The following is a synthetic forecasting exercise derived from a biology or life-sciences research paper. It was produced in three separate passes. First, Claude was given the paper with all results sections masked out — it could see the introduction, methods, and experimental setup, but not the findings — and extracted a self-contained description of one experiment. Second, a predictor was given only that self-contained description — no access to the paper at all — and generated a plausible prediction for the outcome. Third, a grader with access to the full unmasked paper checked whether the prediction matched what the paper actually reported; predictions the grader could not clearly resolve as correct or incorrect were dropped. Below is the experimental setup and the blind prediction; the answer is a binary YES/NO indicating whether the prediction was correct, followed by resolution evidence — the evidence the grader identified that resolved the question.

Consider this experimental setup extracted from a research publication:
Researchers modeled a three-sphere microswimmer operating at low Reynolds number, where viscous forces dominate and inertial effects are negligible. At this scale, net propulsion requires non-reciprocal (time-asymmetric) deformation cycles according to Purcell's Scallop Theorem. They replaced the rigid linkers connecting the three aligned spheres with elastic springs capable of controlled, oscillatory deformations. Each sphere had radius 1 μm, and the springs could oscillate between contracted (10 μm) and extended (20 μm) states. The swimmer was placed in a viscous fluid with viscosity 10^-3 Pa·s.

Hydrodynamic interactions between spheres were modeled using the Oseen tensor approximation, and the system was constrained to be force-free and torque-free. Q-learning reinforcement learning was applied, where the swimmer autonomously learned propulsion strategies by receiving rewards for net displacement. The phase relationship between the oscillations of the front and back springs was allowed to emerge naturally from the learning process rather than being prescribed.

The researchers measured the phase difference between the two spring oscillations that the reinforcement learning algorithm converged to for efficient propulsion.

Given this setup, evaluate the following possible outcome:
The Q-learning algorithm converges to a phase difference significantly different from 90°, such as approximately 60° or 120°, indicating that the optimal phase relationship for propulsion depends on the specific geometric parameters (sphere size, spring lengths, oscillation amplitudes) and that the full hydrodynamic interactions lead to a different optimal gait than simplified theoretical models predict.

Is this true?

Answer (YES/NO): NO